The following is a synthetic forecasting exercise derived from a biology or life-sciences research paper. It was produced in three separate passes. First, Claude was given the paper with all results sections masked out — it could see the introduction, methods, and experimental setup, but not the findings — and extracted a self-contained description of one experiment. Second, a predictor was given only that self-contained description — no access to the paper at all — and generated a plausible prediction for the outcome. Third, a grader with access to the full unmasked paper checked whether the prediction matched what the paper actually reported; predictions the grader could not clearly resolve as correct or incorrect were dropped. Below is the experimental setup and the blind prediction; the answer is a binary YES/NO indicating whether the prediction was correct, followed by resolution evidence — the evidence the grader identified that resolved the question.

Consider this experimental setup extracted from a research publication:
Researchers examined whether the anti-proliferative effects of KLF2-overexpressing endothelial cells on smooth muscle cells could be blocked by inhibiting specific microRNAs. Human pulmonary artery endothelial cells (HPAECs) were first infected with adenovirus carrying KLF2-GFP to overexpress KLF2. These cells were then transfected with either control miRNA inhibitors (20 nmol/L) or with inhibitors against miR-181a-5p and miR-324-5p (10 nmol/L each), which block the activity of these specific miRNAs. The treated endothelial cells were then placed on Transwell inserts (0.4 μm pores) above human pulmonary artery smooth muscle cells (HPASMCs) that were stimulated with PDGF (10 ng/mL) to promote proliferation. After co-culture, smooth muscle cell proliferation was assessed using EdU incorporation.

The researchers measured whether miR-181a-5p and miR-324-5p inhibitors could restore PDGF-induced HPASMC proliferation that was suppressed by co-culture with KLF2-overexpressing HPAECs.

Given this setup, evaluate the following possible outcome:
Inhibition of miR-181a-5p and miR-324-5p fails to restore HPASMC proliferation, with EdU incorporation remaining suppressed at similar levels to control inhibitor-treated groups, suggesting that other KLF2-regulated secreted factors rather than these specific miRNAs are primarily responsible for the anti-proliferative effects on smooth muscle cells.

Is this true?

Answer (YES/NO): NO